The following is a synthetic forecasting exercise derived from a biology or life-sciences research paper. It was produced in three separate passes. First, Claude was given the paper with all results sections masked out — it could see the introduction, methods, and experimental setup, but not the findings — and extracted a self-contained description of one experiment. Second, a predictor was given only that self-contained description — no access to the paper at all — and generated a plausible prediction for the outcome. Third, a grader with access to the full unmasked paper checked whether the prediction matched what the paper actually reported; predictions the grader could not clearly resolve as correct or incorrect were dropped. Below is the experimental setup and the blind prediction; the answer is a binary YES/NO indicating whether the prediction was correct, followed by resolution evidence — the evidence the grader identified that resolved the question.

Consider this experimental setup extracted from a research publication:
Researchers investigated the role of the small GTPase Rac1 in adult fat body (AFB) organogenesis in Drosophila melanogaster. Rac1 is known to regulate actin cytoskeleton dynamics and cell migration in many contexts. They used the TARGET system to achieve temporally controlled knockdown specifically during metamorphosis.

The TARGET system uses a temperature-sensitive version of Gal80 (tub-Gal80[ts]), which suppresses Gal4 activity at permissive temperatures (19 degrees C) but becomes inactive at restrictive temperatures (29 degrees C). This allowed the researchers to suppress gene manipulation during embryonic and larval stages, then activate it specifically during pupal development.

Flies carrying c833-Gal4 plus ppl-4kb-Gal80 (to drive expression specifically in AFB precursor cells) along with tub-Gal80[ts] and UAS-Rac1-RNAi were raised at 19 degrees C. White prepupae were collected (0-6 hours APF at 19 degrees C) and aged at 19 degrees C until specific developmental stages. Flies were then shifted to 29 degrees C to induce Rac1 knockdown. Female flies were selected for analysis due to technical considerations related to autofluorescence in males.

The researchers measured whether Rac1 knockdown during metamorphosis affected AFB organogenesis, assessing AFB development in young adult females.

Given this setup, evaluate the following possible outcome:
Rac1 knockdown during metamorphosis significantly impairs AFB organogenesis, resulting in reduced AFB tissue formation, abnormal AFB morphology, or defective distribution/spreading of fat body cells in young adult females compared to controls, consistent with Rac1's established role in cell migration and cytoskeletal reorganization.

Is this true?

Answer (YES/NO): YES